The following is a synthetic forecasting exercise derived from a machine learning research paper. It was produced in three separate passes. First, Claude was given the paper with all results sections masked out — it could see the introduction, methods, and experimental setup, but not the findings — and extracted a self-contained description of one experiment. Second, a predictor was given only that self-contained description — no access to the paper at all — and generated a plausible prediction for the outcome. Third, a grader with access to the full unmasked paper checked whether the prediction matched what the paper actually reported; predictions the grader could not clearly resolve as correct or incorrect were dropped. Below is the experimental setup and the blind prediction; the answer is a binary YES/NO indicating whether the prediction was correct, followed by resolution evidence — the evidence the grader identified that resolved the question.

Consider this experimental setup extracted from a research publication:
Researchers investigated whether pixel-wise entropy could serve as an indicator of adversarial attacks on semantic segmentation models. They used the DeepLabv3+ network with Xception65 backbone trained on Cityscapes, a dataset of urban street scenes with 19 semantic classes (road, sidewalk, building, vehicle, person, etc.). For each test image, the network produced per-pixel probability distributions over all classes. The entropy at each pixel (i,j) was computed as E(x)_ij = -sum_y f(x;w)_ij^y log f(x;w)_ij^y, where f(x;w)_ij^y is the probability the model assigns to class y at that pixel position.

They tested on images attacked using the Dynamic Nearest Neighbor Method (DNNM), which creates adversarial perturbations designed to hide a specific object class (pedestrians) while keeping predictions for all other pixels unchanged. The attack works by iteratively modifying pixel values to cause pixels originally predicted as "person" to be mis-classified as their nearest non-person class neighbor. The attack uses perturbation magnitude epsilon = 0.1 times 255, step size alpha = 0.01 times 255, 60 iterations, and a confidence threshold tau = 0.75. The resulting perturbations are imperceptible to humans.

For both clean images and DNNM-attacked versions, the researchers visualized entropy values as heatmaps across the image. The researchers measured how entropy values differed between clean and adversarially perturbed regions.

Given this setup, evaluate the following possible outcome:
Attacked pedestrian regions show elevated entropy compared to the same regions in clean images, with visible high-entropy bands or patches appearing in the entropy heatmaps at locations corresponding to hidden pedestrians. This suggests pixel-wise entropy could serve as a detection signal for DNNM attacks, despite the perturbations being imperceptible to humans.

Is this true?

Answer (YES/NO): YES